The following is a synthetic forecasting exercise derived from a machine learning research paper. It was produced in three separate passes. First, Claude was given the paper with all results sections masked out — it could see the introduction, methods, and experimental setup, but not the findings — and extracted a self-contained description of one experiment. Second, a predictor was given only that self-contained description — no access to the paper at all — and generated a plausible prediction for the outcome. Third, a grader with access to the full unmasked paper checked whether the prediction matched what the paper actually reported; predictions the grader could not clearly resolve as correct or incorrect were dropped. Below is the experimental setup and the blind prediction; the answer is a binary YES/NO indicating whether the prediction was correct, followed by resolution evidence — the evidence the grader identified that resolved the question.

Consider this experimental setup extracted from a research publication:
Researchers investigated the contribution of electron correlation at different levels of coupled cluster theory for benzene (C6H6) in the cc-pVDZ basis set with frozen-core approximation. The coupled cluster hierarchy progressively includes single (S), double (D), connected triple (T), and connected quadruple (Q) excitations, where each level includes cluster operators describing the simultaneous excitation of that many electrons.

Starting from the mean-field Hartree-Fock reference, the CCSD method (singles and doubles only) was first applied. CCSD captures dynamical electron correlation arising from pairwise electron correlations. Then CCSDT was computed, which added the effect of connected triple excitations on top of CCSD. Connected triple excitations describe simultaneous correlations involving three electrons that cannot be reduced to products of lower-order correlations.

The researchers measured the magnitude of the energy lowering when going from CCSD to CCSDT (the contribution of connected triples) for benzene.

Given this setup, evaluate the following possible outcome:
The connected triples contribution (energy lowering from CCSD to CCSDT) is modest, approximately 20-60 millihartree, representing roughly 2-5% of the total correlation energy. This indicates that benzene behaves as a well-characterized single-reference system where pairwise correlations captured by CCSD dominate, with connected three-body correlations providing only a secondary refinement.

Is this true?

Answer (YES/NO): YES